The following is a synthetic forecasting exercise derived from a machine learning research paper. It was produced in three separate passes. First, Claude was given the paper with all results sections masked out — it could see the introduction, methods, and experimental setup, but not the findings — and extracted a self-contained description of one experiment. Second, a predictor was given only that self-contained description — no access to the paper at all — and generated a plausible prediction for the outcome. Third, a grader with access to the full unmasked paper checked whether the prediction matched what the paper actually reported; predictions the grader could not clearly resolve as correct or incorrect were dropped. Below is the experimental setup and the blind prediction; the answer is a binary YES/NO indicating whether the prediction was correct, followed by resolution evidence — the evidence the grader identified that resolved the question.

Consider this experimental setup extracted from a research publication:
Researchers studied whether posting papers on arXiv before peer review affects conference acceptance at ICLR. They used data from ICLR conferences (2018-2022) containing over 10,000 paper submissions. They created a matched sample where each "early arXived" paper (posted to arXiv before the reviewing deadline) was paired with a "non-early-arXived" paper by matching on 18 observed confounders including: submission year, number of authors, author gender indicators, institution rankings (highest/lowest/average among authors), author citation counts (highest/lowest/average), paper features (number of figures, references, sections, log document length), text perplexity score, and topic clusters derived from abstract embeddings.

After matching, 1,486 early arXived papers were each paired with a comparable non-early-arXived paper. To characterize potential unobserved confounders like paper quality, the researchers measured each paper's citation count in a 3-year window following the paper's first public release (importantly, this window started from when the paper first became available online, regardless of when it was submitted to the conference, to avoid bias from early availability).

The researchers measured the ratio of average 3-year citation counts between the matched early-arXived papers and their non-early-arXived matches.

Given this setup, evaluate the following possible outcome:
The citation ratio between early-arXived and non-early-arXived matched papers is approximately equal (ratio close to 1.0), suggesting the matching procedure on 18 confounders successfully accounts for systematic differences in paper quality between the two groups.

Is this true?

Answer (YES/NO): NO